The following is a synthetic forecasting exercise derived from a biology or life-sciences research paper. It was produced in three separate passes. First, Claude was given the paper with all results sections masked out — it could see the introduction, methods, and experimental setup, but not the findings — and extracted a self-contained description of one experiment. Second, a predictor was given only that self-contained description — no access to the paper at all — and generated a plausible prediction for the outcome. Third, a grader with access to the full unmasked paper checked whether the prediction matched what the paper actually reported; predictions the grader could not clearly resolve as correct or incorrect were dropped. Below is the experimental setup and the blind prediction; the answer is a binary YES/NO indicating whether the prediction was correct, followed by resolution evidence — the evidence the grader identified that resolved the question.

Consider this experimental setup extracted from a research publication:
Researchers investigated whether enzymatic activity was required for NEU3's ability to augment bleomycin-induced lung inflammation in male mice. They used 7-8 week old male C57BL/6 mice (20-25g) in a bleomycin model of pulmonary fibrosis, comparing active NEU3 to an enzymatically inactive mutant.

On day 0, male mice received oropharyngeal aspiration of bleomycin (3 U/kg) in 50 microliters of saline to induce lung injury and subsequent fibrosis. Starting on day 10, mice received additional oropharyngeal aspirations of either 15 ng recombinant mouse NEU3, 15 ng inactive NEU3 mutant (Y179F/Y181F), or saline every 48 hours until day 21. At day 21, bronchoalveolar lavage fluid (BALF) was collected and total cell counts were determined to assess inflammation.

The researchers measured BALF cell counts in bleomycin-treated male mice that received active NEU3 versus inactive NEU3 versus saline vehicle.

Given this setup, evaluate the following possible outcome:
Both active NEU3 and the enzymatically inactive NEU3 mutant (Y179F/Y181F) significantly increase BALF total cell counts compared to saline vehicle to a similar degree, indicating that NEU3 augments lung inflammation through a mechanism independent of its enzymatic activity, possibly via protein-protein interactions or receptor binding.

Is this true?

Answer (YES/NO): NO